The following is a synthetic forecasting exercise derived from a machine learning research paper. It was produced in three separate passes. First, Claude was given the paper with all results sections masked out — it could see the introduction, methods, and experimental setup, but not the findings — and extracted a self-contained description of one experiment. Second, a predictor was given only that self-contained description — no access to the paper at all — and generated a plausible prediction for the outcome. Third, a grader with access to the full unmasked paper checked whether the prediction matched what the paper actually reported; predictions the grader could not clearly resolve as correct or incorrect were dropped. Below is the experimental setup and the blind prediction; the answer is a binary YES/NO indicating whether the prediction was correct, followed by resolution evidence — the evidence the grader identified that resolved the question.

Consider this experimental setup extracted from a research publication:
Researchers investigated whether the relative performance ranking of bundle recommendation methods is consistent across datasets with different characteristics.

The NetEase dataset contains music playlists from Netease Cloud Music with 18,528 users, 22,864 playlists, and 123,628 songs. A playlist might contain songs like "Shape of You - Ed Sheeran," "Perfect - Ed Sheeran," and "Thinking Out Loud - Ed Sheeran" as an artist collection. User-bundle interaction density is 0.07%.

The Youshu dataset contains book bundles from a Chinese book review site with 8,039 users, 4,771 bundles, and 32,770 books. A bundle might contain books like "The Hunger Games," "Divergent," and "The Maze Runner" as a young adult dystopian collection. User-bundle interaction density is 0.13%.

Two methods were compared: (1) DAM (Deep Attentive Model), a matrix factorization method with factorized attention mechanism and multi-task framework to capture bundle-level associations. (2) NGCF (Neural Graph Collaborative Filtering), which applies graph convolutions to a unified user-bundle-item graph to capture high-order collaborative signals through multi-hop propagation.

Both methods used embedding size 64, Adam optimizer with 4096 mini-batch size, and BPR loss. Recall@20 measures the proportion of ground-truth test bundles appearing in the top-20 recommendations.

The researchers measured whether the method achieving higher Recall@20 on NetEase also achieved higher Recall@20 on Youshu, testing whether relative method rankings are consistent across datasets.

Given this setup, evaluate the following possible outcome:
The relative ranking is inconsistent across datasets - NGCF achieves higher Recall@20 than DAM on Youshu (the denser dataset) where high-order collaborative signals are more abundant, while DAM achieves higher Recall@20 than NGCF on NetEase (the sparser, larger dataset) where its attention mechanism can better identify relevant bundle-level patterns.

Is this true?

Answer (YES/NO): YES